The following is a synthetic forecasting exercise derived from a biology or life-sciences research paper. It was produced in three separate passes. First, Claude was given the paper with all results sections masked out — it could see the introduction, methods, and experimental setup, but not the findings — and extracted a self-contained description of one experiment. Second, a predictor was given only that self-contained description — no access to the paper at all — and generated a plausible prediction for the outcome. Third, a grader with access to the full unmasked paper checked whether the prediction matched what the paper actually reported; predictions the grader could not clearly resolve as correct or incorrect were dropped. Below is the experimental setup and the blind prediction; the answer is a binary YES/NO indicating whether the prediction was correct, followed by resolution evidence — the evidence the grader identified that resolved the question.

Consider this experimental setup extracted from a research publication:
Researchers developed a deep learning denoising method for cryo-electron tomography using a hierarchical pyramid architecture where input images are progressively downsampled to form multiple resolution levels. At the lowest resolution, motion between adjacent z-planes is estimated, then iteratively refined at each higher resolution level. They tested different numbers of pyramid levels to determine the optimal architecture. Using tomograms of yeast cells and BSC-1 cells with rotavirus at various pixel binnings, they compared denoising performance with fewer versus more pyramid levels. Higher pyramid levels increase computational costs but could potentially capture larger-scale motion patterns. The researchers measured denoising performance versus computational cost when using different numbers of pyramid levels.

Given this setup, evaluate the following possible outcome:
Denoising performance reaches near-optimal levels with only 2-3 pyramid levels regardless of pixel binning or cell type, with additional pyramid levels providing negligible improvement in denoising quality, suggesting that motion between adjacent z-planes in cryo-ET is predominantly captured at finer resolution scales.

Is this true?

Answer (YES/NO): NO